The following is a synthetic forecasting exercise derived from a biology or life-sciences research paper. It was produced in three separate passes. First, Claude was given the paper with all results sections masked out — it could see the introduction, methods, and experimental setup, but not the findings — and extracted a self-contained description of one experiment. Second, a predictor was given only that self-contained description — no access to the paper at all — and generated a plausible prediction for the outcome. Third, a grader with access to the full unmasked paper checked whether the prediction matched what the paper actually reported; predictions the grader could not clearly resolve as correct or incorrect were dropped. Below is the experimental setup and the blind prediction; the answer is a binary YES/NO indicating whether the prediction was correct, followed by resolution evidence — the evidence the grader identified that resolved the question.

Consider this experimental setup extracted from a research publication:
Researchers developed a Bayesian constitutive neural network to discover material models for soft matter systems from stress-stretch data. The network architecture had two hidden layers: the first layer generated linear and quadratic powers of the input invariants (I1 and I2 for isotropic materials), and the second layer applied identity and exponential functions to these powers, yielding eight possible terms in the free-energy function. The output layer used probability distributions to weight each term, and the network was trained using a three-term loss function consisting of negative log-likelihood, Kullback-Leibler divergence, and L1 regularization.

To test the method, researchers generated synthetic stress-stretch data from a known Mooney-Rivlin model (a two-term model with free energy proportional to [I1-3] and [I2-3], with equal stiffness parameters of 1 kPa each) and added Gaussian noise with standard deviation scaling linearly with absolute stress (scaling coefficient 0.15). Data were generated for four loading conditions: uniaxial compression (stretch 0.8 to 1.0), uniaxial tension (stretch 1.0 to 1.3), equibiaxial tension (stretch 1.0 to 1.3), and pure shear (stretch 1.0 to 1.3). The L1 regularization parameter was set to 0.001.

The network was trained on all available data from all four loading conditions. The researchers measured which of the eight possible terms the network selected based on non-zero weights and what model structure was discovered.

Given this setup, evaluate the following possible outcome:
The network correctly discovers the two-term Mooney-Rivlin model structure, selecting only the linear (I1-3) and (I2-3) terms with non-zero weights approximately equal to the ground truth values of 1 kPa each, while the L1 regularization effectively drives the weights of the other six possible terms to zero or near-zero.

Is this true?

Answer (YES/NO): NO